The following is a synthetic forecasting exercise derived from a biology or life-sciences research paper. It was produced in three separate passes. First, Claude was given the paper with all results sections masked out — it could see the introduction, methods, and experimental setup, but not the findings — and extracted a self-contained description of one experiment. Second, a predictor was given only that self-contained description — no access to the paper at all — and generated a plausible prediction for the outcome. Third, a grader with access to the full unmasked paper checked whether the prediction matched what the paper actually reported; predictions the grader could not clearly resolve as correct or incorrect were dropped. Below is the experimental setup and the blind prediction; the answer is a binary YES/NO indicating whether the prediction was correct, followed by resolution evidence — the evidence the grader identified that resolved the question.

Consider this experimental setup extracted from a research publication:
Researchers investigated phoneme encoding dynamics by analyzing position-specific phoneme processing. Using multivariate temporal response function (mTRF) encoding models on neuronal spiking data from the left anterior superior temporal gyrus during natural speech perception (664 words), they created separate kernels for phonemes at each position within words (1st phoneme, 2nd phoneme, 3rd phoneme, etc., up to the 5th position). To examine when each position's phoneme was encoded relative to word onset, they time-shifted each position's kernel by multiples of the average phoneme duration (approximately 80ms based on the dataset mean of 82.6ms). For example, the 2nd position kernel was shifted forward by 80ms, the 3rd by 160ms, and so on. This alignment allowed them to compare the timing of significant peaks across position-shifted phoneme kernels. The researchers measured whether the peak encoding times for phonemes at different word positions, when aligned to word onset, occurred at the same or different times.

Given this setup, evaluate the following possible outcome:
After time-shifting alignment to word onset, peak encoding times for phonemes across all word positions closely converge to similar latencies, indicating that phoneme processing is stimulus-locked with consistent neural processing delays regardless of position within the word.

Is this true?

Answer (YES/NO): NO